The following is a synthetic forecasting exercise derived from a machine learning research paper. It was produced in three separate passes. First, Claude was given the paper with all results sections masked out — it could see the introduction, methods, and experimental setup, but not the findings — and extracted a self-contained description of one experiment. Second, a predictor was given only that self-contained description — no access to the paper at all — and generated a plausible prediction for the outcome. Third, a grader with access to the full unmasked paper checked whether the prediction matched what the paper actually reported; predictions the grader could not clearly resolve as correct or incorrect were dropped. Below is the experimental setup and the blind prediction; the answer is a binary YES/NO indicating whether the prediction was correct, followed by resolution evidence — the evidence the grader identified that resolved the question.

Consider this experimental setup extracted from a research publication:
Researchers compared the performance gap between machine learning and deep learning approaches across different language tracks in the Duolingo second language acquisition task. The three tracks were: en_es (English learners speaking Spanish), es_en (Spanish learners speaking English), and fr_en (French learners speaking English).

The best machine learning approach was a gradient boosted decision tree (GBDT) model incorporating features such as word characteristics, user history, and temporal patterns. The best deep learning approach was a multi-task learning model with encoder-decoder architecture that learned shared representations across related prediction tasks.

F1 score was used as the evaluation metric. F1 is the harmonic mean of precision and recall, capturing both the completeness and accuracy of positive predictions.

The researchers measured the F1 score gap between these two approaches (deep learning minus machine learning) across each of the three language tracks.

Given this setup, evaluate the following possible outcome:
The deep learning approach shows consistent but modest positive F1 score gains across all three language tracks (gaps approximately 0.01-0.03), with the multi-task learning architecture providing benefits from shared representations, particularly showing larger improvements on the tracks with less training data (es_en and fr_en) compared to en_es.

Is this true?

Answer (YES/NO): NO